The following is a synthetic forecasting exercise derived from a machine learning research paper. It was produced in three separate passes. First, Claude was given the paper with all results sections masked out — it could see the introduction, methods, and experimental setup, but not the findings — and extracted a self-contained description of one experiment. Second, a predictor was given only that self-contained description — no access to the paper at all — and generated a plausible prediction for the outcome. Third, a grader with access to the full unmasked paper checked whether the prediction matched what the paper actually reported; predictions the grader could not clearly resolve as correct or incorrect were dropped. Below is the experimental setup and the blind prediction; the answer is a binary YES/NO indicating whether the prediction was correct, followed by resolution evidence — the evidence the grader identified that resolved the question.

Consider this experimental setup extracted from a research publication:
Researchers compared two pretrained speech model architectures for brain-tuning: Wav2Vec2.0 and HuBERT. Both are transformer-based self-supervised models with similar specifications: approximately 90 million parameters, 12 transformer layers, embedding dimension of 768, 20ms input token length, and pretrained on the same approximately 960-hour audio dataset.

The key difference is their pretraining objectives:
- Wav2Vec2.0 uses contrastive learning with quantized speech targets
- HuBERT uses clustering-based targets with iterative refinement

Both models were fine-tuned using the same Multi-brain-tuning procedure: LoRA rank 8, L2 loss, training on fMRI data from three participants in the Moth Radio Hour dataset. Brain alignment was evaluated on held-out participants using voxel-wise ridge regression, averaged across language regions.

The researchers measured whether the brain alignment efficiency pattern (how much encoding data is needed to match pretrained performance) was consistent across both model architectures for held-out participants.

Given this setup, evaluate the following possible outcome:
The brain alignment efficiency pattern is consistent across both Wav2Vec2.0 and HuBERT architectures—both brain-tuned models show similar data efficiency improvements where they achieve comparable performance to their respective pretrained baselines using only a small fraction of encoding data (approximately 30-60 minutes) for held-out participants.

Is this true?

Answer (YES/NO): YES